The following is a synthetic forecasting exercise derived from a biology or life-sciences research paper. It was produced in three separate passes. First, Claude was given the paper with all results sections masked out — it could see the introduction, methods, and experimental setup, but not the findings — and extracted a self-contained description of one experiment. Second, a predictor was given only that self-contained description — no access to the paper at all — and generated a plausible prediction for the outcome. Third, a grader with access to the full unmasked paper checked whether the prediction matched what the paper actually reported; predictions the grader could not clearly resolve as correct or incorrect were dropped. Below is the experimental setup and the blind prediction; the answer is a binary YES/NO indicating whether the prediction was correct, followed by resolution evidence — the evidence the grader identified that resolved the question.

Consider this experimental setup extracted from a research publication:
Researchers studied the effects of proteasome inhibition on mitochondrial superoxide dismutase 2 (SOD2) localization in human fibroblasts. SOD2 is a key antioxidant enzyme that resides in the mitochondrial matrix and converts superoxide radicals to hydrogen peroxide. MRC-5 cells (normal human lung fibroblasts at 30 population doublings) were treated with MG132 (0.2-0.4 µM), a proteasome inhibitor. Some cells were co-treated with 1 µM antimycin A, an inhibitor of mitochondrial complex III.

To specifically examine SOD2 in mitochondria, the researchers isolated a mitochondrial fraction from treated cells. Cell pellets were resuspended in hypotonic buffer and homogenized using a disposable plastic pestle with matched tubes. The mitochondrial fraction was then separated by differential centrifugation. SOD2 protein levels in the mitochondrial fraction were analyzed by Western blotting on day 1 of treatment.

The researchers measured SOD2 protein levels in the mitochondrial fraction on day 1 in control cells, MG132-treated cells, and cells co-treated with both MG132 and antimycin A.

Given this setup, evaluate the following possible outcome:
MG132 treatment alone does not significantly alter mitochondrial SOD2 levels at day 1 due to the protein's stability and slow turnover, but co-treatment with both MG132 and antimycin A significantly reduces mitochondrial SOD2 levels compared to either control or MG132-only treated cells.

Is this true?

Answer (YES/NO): NO